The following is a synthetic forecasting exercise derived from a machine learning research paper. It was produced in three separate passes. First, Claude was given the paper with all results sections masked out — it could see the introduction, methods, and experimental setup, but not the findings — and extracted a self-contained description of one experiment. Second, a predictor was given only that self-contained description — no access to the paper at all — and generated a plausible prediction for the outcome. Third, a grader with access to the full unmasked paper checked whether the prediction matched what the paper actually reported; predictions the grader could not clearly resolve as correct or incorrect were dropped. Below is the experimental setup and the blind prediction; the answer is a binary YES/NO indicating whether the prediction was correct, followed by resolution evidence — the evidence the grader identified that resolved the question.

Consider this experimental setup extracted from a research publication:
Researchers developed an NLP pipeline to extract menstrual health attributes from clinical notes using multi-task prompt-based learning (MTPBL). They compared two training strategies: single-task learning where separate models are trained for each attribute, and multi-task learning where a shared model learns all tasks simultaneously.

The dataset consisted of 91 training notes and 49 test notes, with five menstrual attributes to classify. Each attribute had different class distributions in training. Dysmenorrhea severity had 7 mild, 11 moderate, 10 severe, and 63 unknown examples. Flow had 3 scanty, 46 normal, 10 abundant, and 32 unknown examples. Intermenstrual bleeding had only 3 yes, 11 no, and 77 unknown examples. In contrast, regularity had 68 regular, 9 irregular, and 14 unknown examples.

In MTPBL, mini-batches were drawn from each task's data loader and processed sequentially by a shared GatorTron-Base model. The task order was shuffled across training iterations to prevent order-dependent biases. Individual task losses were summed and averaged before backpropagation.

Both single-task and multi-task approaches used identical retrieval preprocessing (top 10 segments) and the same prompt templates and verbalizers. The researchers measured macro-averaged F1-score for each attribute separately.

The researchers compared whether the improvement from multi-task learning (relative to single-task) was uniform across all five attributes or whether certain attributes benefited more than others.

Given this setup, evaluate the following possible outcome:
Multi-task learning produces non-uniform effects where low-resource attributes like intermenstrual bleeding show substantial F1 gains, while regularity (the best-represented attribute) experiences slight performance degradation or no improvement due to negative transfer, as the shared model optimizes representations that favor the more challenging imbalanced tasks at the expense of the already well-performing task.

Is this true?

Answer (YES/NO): NO